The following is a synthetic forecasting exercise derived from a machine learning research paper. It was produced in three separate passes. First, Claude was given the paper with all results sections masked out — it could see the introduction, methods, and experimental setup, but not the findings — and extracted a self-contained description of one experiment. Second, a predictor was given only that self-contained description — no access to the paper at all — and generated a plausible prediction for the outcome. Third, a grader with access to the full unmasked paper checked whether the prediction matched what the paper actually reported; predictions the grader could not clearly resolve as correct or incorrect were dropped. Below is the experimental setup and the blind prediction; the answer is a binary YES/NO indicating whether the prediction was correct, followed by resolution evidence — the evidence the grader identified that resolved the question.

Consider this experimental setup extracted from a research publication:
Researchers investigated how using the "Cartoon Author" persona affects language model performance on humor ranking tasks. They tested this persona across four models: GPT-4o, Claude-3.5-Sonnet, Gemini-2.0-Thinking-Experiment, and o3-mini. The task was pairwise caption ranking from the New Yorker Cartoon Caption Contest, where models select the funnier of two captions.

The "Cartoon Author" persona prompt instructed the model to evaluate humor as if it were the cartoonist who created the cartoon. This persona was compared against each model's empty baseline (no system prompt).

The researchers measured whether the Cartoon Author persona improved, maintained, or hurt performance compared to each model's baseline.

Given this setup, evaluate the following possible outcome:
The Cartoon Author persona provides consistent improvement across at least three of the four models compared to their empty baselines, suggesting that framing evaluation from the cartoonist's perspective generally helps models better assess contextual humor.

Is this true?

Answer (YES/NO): NO